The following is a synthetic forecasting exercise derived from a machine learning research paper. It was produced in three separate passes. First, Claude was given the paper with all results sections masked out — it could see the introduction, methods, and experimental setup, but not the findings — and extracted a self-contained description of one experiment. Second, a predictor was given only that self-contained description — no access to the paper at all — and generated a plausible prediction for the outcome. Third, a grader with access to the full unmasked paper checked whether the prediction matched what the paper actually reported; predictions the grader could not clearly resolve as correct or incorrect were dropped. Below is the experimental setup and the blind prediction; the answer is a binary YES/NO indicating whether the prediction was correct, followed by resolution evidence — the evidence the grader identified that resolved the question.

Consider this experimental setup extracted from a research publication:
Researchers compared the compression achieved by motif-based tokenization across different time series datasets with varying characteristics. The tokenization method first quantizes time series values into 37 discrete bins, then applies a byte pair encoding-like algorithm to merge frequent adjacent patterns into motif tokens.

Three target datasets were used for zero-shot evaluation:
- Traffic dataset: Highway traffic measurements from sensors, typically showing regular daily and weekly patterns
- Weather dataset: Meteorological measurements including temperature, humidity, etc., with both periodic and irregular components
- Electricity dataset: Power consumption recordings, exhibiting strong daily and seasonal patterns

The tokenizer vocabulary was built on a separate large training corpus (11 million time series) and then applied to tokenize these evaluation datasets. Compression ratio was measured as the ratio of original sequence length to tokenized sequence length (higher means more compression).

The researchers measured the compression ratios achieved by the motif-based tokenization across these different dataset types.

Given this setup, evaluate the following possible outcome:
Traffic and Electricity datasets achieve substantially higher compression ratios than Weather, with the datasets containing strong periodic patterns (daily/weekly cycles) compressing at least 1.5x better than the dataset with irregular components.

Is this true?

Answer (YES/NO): NO